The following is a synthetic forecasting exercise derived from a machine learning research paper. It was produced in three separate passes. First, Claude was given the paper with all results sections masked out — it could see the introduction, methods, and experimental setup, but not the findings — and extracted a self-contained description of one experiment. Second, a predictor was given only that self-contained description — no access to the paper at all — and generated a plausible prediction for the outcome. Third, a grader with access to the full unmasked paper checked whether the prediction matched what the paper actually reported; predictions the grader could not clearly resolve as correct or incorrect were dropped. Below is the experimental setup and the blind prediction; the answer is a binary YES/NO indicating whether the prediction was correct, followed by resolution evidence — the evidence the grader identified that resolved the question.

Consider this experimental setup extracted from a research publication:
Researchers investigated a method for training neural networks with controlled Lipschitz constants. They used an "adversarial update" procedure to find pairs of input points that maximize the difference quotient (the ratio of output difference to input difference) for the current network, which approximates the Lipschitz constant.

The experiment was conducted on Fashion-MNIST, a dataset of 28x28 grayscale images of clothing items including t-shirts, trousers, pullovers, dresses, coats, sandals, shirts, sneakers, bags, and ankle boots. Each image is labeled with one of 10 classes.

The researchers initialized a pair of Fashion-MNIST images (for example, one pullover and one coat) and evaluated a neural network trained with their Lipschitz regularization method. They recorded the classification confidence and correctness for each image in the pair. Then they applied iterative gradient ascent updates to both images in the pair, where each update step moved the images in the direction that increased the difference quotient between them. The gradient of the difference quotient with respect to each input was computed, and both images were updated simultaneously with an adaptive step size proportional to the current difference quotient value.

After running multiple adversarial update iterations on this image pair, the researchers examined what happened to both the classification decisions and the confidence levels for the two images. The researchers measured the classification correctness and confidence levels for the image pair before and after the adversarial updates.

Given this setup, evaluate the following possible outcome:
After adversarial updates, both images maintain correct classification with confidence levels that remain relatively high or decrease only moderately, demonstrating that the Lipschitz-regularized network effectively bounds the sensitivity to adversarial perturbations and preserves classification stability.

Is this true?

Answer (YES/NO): NO